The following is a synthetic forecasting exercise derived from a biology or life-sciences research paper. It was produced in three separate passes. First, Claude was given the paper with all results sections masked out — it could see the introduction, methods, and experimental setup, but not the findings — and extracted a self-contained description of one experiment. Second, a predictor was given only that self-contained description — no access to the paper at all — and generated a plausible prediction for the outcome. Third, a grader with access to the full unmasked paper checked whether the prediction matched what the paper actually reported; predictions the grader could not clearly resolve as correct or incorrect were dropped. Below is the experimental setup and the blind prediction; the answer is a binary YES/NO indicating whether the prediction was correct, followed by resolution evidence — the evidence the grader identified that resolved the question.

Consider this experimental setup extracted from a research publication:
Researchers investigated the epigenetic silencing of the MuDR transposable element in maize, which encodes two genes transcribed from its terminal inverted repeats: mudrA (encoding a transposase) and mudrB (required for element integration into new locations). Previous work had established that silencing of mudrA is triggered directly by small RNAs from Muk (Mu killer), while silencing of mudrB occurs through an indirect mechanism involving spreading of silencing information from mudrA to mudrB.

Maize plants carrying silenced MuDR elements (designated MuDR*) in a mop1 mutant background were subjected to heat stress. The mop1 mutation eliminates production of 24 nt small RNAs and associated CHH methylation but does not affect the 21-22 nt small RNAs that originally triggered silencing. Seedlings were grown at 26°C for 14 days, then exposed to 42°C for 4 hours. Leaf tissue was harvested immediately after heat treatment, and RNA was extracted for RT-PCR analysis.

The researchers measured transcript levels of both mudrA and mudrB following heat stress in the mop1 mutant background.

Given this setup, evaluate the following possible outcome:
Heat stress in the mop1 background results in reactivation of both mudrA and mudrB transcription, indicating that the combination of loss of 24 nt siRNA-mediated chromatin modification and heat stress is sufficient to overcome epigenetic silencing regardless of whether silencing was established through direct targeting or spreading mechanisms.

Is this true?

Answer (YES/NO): YES